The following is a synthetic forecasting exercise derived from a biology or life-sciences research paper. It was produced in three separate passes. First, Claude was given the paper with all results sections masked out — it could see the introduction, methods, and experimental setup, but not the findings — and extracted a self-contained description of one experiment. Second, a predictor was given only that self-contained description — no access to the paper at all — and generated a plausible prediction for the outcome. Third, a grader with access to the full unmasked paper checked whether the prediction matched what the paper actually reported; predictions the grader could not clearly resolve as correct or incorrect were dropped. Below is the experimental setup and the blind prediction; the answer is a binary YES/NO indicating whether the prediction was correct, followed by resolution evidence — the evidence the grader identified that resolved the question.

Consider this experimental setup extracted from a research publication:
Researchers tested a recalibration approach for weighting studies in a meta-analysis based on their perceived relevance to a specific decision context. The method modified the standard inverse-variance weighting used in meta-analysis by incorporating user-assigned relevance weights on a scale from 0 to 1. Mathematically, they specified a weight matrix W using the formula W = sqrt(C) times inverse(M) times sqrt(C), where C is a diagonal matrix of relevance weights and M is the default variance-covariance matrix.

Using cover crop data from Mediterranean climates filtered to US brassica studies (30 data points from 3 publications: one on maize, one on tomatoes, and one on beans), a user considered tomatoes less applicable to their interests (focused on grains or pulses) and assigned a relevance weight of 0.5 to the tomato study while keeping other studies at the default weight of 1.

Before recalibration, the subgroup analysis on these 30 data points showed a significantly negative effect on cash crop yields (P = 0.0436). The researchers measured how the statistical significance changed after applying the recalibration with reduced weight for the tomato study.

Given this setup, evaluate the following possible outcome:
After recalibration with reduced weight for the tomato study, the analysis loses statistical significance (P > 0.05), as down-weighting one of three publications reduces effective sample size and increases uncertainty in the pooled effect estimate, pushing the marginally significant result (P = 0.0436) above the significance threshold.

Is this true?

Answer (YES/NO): NO